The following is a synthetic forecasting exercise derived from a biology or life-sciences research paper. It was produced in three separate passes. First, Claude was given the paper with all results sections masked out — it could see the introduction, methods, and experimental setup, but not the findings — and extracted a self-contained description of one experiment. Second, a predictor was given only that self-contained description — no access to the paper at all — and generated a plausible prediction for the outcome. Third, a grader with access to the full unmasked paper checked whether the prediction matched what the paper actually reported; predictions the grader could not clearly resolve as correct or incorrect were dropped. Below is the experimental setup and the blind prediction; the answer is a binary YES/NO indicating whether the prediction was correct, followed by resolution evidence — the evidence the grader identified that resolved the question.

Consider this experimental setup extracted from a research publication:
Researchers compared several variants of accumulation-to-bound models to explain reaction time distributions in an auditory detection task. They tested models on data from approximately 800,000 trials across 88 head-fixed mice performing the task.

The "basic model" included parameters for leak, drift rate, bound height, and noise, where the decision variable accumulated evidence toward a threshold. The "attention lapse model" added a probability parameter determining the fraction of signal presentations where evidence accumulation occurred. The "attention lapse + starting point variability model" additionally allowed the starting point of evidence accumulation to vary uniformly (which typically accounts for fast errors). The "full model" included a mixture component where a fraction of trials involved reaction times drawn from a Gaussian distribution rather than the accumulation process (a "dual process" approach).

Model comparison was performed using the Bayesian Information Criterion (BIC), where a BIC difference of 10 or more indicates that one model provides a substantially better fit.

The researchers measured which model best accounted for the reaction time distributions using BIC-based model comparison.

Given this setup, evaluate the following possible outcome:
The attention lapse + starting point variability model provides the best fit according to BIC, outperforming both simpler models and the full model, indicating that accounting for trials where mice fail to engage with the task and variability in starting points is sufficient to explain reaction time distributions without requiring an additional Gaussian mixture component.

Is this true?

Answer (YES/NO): NO